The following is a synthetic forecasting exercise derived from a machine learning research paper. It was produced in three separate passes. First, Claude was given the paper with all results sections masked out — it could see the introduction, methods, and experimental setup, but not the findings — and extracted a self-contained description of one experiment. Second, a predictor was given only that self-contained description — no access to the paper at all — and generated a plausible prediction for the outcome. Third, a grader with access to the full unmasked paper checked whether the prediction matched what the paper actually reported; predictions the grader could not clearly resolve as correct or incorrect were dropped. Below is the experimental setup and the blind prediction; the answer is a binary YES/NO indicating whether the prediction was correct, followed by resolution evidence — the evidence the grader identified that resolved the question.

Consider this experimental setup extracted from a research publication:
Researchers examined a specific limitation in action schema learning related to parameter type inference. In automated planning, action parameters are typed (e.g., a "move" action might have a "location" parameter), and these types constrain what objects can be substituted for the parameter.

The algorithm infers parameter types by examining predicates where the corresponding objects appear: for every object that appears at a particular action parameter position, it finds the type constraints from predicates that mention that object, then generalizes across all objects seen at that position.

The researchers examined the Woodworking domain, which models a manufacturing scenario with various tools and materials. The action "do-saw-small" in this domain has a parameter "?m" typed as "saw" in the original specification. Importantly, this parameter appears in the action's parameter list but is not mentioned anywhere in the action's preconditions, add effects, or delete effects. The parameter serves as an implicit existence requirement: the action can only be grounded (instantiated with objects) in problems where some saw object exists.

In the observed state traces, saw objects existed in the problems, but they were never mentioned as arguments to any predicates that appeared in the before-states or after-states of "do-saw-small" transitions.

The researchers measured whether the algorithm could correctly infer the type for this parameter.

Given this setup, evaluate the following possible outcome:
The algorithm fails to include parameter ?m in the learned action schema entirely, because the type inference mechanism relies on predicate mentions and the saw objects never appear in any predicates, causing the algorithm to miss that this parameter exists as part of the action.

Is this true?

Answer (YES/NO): NO